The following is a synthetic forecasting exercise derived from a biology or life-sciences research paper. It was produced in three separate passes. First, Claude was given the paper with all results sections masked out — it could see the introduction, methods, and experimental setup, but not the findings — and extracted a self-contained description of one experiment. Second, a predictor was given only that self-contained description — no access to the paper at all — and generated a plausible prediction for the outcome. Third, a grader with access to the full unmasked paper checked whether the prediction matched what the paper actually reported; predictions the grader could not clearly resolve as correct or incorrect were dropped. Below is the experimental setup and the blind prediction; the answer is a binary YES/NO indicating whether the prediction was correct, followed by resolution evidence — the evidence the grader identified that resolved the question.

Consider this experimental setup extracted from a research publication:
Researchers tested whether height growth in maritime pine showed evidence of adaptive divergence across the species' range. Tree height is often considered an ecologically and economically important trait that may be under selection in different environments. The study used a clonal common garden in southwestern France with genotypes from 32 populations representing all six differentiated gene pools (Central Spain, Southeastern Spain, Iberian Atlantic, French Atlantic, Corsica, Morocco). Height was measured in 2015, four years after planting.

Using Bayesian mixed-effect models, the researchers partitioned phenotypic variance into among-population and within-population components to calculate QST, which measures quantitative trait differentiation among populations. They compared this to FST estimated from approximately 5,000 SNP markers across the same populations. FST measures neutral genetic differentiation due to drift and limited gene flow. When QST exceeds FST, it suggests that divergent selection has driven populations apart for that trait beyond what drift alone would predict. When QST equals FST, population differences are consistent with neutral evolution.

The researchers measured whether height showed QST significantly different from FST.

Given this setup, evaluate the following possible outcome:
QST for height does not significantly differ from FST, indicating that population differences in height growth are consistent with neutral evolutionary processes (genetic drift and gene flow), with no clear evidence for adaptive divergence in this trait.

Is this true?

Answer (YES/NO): NO